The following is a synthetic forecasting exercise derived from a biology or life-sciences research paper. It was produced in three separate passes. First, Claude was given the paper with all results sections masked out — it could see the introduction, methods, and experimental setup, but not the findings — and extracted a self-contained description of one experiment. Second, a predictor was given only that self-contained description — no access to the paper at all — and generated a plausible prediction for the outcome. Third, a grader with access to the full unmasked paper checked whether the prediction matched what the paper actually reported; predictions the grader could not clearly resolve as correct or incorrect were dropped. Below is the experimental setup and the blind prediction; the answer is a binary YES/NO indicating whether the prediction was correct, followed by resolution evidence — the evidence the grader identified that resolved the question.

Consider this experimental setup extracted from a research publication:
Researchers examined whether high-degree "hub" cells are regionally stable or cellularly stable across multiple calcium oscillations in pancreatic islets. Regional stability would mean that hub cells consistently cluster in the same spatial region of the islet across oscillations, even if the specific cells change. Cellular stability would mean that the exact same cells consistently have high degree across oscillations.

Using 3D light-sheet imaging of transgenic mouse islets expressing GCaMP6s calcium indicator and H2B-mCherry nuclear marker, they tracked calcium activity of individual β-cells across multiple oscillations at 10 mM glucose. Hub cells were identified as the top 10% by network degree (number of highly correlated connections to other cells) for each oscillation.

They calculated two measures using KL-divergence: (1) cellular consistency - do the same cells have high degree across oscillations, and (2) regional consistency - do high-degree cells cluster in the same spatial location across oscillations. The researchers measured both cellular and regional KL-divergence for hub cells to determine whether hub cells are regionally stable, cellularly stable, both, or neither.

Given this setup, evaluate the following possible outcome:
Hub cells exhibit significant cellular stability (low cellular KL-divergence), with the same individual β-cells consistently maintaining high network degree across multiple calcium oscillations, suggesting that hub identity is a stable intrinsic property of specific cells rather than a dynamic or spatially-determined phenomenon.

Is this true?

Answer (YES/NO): NO